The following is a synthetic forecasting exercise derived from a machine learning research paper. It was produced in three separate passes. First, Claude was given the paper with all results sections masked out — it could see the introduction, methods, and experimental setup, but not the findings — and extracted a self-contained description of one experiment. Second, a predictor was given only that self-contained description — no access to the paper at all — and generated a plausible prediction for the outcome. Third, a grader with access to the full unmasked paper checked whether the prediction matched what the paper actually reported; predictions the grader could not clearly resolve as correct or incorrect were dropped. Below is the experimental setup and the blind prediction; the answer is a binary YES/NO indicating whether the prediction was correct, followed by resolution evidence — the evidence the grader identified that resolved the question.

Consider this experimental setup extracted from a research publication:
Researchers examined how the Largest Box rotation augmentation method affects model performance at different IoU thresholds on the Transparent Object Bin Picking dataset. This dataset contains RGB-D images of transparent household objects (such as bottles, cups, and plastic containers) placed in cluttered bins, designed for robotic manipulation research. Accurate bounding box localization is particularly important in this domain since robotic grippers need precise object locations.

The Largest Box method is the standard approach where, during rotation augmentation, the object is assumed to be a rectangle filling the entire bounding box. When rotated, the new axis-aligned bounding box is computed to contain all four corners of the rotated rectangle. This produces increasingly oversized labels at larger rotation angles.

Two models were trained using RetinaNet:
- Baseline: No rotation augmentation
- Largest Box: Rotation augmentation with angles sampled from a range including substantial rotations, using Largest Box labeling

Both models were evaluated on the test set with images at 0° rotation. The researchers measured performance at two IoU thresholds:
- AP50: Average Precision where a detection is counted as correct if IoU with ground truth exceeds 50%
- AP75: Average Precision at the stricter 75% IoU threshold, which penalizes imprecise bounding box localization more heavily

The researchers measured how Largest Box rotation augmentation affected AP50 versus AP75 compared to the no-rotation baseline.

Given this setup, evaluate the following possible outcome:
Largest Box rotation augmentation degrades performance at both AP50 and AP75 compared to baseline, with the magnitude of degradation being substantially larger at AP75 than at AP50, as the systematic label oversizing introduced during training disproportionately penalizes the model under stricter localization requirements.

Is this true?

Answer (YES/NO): YES